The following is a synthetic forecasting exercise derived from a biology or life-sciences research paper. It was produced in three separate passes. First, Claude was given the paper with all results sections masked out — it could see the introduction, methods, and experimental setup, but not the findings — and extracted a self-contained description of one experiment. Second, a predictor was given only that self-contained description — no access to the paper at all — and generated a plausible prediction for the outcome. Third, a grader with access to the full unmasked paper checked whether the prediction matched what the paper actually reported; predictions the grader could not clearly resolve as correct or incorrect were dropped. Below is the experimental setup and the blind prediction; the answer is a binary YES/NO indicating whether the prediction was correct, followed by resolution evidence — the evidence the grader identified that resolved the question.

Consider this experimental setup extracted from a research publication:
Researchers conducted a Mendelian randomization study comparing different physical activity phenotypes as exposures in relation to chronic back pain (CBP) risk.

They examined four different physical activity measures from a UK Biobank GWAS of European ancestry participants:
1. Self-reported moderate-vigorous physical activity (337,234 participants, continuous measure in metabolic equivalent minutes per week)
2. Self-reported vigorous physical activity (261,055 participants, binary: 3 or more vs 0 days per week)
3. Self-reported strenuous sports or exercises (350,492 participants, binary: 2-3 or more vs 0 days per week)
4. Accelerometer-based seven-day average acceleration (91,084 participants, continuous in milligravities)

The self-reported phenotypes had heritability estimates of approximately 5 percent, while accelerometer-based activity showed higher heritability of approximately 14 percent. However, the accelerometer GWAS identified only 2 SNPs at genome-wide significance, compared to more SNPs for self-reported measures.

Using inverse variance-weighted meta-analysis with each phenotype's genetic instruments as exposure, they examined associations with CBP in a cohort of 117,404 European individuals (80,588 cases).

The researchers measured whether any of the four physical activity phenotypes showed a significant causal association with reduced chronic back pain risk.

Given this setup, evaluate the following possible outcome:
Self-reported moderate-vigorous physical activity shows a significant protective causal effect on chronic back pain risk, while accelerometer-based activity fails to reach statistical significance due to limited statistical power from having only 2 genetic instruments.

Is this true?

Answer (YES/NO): NO